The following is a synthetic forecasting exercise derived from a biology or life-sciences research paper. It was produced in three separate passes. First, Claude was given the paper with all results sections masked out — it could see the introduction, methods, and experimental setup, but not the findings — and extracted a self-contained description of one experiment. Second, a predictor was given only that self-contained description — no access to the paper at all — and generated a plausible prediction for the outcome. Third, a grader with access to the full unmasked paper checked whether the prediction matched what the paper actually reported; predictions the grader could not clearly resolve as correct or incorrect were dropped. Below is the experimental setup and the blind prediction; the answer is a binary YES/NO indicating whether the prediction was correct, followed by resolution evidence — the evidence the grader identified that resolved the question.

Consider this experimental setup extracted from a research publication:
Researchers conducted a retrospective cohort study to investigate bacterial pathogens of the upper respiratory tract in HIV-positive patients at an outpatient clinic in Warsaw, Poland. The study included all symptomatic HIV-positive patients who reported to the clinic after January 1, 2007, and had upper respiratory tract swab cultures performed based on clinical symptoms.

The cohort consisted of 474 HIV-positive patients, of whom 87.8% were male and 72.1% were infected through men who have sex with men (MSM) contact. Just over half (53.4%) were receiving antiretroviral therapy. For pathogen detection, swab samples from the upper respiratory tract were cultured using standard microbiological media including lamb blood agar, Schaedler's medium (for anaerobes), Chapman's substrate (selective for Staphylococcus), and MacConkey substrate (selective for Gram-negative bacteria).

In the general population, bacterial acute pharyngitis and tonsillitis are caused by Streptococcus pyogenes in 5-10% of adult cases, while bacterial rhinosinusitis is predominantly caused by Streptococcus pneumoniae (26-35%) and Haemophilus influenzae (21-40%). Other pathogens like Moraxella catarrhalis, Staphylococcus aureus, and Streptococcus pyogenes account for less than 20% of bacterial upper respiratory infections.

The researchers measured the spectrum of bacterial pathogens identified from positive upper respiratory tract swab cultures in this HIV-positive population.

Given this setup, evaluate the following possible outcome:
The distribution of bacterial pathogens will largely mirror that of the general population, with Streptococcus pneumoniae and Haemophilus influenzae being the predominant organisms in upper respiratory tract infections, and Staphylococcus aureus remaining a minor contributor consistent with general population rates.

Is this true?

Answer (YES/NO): NO